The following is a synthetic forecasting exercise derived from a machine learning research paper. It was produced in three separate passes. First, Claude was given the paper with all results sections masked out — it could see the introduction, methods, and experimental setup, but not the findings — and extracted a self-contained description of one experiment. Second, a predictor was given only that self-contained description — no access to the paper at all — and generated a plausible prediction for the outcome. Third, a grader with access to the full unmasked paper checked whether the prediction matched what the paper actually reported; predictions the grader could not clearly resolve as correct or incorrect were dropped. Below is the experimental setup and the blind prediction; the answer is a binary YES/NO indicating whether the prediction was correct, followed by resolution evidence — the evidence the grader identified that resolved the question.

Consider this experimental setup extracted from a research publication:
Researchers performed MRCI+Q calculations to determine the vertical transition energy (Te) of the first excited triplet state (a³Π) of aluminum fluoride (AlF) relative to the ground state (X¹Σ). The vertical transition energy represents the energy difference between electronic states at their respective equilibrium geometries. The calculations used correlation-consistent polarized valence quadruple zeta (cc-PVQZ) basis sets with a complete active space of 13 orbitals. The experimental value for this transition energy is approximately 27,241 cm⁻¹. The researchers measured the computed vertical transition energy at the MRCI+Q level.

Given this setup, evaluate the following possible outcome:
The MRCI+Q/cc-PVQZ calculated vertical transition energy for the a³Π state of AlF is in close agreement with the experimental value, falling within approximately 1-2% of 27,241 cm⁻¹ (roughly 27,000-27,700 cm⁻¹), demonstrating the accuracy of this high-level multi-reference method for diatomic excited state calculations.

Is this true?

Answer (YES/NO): NO